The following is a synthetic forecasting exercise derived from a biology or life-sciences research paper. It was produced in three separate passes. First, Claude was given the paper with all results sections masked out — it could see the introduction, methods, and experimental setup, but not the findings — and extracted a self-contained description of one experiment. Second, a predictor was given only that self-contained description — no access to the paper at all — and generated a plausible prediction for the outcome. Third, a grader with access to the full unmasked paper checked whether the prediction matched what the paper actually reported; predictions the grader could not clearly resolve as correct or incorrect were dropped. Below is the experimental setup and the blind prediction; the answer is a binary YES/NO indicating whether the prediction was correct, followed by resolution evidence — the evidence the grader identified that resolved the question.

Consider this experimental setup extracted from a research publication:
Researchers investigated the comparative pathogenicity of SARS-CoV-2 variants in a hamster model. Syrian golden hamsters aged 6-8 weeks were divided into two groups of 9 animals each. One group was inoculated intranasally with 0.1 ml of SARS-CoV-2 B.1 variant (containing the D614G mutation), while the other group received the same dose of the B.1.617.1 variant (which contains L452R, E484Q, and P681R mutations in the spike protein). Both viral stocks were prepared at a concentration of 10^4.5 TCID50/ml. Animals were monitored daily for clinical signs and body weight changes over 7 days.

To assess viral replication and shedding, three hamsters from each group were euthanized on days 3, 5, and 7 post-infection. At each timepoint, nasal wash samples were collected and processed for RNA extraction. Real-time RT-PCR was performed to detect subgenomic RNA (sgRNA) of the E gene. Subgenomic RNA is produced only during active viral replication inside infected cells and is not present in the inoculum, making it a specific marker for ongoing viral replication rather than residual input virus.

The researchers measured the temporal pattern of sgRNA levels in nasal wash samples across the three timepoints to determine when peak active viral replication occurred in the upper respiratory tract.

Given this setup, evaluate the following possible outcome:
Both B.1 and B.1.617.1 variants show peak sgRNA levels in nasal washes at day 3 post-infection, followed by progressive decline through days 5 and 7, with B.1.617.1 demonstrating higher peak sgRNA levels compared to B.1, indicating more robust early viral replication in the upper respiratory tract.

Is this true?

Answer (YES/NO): NO